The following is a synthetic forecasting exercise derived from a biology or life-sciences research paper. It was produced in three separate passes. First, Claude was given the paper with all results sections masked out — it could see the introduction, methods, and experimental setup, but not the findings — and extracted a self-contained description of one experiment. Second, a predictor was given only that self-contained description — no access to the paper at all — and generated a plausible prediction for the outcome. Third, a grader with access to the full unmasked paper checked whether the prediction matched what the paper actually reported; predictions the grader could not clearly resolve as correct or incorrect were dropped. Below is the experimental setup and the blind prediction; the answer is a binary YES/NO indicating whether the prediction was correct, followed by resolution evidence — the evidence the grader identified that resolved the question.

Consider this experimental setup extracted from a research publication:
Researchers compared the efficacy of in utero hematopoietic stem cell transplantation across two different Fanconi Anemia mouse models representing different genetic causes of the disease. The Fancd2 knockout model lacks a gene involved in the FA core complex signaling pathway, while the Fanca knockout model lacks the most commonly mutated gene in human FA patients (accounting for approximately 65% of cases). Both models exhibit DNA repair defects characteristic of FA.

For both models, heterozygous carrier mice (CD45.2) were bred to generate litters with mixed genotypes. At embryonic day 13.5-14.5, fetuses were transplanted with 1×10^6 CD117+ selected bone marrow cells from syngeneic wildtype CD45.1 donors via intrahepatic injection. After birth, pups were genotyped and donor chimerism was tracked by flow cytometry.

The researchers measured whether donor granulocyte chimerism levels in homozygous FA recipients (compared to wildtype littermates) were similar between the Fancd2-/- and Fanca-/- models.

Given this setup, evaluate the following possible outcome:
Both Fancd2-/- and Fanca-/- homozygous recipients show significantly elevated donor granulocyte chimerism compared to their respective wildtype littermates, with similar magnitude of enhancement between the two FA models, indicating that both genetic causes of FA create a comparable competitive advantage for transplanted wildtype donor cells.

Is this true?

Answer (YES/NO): NO